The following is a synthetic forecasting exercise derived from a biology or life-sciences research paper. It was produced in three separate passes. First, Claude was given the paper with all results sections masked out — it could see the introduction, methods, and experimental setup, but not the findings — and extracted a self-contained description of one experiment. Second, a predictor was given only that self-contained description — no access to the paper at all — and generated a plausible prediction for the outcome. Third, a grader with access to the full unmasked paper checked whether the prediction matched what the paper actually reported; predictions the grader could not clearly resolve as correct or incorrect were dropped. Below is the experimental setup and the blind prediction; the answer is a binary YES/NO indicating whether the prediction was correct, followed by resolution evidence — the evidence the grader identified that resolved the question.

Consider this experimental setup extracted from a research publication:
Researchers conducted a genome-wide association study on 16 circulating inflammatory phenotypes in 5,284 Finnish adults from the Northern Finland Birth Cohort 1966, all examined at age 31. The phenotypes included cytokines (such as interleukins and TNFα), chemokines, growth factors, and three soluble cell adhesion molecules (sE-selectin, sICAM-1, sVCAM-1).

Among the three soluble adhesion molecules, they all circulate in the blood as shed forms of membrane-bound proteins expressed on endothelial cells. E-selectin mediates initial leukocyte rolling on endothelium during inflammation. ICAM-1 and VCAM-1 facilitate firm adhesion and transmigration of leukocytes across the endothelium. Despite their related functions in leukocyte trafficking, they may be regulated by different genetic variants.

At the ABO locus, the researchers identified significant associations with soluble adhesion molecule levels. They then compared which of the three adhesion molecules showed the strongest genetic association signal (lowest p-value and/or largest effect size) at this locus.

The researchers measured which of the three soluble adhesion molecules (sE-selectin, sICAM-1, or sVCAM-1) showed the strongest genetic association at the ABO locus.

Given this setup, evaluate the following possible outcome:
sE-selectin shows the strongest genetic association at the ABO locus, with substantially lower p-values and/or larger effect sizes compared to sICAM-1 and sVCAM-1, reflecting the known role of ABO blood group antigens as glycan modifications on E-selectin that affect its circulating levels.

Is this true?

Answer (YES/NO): YES